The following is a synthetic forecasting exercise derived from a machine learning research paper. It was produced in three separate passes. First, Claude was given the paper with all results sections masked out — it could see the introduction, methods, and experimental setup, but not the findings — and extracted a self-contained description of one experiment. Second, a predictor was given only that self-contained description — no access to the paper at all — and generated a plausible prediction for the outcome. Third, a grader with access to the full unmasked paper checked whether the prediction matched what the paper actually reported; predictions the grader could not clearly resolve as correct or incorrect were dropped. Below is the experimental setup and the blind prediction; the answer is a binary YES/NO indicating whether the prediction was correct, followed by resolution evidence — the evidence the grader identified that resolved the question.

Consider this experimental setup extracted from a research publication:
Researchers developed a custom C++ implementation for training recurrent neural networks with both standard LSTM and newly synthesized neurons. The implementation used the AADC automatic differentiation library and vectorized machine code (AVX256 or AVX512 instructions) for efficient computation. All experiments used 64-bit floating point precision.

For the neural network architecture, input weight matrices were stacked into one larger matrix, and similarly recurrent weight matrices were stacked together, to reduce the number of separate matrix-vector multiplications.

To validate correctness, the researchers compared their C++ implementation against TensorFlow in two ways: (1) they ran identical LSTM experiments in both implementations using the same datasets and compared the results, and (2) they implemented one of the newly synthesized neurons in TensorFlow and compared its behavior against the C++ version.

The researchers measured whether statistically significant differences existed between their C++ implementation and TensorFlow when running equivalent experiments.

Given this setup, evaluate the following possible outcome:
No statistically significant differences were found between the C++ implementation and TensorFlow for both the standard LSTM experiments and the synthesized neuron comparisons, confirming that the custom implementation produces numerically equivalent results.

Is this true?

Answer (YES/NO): NO